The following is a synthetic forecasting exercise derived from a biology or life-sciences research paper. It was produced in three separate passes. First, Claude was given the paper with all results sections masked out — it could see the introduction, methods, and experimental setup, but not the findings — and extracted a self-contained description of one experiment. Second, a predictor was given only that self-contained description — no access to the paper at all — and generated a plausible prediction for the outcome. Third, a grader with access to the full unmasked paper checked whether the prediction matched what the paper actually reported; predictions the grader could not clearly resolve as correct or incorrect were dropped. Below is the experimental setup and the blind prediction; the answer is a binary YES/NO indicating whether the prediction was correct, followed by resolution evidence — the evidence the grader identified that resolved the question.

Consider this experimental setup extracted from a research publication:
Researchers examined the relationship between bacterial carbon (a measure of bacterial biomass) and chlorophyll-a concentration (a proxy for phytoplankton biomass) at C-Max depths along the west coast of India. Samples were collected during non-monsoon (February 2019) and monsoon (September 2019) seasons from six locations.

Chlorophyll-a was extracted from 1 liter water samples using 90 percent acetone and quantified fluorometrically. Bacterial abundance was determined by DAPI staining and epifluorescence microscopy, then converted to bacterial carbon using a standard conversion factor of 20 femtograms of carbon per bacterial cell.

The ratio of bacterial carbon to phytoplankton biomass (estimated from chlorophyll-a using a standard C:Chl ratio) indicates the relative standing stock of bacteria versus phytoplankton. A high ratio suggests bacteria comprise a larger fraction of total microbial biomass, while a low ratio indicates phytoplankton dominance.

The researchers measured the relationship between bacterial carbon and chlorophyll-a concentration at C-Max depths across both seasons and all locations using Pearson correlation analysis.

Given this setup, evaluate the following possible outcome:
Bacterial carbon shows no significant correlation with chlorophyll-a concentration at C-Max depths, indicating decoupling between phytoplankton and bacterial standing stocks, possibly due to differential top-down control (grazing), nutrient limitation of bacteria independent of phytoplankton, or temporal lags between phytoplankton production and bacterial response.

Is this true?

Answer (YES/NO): NO